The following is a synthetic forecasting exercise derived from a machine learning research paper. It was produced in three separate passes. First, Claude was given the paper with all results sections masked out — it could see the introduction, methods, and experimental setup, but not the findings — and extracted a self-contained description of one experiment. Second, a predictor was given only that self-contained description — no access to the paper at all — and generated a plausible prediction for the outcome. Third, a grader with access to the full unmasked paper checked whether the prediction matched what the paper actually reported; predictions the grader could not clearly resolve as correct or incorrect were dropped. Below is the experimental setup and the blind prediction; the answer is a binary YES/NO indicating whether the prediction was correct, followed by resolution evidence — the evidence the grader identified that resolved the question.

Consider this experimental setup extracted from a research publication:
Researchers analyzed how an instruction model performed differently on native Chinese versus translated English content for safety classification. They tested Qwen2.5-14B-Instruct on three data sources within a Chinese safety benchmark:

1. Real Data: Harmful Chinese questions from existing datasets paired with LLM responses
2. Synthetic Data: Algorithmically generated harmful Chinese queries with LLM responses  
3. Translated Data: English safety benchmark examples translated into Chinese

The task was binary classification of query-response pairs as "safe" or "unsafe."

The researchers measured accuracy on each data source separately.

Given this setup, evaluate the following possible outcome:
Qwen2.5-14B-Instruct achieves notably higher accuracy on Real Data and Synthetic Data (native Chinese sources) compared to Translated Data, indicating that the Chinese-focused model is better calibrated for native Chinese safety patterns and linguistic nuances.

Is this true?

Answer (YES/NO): NO